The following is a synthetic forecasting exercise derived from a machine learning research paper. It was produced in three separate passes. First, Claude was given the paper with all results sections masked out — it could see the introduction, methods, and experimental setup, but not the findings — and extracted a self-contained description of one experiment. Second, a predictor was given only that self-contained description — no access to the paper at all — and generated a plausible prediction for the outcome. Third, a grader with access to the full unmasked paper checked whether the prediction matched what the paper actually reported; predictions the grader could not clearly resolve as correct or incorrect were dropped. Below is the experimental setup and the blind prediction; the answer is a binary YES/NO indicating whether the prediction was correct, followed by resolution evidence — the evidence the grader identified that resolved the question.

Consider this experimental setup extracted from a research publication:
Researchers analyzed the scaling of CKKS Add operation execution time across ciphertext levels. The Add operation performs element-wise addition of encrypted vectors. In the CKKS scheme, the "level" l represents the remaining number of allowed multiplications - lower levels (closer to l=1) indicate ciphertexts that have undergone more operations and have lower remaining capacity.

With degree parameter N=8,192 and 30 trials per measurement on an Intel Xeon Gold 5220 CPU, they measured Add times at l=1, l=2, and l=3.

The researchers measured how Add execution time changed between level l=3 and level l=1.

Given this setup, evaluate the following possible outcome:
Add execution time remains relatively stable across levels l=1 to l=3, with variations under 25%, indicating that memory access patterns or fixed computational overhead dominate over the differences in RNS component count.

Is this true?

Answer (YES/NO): NO